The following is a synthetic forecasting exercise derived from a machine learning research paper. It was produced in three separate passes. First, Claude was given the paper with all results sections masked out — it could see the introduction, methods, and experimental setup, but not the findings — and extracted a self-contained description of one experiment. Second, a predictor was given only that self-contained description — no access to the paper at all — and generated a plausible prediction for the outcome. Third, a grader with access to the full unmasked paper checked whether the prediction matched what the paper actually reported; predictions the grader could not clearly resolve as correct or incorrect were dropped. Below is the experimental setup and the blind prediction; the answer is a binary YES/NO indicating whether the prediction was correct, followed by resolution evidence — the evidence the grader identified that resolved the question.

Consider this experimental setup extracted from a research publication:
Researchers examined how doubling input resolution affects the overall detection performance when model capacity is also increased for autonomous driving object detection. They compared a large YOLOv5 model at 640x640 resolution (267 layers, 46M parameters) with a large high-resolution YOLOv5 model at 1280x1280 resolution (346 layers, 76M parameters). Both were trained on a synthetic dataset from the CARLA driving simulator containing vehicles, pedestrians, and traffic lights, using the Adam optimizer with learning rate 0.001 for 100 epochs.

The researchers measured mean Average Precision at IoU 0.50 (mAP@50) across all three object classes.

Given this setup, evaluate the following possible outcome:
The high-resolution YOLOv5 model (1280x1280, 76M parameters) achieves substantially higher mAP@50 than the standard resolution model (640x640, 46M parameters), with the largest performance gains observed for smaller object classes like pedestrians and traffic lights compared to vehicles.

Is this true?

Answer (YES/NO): NO